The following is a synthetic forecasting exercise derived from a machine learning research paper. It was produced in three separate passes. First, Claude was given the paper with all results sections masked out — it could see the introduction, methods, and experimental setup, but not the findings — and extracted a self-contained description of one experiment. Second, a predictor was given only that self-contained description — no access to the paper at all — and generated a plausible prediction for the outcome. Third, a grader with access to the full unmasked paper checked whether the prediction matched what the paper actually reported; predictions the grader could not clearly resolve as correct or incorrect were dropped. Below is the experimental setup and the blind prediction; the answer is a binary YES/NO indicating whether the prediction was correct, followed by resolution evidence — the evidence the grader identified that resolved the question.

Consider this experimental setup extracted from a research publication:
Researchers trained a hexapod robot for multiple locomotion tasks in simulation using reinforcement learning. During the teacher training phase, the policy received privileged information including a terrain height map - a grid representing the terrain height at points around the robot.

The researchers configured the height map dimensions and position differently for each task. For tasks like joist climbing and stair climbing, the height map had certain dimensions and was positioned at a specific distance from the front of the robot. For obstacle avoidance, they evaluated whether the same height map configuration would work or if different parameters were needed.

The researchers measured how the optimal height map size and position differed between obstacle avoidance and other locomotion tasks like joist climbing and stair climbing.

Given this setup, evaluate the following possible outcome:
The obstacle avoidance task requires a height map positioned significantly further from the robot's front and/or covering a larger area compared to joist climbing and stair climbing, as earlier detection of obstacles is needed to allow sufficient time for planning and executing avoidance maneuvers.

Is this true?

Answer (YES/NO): YES